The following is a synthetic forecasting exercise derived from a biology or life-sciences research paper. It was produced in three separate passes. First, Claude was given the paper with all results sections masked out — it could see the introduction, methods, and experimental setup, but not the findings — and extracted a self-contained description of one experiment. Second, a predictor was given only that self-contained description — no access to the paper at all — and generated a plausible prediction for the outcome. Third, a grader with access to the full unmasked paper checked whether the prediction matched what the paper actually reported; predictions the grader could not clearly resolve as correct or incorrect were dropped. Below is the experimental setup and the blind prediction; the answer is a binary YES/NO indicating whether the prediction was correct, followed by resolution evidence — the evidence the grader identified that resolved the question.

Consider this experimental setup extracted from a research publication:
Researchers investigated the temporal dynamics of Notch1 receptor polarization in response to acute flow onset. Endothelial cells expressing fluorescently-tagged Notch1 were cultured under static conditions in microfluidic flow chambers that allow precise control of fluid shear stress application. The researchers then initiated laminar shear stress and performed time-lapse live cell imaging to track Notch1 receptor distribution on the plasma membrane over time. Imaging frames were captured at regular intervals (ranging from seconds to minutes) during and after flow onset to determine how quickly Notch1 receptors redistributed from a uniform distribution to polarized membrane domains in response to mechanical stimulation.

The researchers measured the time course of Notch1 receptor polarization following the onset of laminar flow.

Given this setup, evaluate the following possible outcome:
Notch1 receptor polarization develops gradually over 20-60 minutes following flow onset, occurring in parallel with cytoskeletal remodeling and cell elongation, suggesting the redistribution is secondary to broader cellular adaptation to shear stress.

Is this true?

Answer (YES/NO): NO